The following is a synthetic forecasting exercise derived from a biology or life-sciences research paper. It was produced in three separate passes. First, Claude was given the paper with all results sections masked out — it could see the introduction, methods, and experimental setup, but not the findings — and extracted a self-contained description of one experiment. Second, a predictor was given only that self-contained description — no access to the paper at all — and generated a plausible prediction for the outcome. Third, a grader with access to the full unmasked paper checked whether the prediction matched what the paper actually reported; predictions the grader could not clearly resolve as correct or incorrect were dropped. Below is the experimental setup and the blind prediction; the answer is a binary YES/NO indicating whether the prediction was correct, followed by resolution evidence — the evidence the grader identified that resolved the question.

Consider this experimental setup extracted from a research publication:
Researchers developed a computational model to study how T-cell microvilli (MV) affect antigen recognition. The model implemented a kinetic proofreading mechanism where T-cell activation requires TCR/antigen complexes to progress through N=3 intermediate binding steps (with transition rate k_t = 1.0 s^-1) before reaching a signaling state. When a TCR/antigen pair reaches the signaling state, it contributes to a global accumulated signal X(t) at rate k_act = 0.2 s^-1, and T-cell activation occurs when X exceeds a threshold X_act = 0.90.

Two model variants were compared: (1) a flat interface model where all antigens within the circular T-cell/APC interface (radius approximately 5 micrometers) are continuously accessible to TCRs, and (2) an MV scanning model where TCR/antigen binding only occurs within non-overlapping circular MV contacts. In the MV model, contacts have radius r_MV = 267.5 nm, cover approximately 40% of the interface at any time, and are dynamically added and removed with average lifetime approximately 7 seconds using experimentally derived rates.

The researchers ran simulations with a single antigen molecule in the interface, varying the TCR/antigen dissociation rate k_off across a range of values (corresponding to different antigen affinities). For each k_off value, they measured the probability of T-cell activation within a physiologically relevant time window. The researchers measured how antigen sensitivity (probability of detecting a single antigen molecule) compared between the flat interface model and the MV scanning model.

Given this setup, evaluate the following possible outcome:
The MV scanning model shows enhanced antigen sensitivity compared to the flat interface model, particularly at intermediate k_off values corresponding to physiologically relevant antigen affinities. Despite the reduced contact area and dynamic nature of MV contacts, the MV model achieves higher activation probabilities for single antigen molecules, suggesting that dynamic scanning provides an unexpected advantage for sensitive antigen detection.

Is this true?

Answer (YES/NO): NO